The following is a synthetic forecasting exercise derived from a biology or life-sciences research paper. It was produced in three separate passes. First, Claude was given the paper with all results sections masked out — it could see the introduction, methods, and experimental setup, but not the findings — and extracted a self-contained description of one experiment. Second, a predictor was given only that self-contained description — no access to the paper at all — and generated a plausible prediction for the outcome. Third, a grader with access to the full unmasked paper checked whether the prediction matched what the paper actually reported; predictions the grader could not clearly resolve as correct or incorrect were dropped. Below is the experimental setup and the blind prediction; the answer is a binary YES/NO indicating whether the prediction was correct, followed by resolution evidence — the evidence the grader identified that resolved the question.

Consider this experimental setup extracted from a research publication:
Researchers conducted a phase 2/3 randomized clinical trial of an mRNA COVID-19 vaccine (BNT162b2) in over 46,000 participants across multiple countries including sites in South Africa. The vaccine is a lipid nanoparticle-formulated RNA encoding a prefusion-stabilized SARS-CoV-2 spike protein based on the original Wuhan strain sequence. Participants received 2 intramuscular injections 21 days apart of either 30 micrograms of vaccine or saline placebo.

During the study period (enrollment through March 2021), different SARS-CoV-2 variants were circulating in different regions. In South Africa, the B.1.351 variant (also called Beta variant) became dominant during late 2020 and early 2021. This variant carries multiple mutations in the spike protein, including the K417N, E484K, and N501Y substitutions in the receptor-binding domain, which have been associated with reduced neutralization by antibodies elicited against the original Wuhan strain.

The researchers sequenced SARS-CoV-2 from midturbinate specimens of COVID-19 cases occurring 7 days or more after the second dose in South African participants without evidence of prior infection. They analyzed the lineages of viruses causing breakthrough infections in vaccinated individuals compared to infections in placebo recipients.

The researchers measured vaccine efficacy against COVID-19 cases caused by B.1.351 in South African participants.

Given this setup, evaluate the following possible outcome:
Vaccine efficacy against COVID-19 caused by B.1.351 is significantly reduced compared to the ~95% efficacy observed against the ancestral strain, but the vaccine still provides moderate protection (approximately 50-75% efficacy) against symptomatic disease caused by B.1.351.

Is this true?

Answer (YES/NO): NO